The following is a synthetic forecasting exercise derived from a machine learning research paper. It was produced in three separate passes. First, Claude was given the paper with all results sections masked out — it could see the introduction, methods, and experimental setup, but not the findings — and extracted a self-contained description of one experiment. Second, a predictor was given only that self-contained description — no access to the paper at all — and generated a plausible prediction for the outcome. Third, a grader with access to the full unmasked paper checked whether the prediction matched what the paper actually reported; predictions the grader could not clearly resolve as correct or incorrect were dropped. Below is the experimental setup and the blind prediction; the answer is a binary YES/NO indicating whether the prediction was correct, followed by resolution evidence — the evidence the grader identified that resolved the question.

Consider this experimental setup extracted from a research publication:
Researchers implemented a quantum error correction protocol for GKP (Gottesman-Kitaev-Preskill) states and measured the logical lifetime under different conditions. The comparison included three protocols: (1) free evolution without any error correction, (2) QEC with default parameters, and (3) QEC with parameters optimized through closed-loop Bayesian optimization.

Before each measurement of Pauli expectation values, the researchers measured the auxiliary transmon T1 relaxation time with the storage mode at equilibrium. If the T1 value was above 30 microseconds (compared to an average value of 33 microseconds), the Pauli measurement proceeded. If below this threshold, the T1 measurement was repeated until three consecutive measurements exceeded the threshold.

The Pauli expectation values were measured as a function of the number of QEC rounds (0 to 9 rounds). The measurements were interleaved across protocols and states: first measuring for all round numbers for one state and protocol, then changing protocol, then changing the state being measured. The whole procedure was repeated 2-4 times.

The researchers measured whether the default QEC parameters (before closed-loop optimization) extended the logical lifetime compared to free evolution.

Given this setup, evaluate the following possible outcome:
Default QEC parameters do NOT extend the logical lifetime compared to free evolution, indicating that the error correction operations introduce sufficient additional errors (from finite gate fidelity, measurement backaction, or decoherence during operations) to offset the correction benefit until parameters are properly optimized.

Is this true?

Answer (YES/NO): YES